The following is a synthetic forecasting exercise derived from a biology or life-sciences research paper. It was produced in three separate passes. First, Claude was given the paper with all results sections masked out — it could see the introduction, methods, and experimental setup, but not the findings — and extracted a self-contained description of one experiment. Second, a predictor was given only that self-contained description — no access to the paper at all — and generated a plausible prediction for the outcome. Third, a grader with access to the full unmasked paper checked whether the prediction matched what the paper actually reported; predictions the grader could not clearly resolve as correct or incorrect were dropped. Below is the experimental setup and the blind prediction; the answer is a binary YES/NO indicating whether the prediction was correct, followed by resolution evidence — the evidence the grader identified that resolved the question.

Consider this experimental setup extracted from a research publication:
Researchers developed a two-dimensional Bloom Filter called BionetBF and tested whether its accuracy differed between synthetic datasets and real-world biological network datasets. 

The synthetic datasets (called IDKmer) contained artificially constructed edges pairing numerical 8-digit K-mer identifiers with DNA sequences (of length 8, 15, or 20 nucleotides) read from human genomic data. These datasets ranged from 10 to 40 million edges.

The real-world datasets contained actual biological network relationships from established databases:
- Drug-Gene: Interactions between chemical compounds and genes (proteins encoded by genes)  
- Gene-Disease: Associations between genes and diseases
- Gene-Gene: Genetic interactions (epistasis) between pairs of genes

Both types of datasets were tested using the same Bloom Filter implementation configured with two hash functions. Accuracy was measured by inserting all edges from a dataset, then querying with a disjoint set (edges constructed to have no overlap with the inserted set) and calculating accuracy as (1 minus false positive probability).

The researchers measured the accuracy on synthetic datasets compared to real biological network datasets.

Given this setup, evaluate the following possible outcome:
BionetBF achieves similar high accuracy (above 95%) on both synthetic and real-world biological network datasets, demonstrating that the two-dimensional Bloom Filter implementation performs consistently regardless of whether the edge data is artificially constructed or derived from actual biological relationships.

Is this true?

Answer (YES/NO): YES